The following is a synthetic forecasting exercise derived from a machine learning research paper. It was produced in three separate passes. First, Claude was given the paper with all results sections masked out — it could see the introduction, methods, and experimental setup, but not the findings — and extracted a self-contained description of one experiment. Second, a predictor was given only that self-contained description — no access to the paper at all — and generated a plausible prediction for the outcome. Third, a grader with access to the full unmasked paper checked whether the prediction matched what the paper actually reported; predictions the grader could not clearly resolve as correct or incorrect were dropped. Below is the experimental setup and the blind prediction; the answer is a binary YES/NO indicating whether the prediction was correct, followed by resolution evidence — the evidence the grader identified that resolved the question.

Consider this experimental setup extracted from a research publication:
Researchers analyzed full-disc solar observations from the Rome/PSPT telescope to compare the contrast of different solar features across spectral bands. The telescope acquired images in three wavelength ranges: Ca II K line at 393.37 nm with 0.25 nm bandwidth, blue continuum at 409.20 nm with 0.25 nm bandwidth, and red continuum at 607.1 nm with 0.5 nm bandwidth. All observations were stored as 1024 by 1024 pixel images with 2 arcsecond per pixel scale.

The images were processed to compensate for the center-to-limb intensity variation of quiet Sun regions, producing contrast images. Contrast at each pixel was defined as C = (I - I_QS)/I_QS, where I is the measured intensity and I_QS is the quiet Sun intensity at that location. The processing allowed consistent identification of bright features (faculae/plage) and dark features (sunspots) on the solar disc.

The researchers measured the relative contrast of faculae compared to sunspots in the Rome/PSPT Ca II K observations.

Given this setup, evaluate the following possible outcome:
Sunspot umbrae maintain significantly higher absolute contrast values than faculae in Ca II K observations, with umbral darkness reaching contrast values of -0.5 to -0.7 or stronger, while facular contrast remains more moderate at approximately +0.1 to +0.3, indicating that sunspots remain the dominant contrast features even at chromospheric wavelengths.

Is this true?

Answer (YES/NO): NO